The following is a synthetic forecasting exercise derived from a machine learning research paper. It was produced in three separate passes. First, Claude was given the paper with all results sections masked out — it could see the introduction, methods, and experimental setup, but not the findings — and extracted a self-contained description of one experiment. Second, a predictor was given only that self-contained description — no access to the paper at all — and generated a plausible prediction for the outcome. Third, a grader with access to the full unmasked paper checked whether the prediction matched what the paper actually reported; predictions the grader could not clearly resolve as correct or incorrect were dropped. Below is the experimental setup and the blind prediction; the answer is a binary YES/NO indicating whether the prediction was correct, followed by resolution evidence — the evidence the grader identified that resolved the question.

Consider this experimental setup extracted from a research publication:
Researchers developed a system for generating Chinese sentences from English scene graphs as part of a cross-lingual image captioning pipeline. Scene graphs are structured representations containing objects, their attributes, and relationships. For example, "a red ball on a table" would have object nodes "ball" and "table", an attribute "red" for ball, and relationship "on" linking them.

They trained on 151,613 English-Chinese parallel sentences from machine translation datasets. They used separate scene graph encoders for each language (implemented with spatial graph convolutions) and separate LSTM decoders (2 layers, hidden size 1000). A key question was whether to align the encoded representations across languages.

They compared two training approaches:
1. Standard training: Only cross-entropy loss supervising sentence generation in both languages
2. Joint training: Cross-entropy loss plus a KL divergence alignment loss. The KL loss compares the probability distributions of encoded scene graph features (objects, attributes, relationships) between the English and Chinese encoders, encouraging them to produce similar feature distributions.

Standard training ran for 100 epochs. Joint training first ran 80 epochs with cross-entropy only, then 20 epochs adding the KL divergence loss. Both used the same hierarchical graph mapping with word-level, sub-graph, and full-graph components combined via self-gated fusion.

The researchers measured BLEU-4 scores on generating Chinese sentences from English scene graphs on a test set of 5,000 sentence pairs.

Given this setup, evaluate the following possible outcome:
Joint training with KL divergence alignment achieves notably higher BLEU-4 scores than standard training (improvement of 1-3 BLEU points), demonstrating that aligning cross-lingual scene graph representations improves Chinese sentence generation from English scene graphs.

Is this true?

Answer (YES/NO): NO